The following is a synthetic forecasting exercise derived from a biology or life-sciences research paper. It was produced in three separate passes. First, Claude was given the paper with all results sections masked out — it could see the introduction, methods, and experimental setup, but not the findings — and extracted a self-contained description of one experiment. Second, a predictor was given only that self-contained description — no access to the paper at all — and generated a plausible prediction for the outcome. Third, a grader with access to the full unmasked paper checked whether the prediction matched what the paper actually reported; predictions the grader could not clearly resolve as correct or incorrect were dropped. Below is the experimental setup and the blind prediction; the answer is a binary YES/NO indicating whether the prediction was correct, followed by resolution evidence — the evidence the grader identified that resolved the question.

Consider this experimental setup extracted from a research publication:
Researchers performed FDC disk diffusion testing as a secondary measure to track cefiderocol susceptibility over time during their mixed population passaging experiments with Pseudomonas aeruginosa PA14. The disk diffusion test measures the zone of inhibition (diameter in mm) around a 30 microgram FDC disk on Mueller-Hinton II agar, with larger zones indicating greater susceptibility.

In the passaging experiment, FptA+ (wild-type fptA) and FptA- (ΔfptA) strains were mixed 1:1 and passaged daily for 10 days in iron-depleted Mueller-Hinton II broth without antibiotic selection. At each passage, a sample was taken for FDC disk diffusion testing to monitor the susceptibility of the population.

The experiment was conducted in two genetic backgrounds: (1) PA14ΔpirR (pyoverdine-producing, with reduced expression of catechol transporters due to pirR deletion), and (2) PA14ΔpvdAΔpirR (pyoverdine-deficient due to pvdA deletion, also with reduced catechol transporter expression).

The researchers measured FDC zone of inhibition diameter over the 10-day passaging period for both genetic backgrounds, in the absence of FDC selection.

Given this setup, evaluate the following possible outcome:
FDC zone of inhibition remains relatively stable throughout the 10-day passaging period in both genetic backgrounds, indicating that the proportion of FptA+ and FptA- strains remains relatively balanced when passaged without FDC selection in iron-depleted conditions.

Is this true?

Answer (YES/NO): NO